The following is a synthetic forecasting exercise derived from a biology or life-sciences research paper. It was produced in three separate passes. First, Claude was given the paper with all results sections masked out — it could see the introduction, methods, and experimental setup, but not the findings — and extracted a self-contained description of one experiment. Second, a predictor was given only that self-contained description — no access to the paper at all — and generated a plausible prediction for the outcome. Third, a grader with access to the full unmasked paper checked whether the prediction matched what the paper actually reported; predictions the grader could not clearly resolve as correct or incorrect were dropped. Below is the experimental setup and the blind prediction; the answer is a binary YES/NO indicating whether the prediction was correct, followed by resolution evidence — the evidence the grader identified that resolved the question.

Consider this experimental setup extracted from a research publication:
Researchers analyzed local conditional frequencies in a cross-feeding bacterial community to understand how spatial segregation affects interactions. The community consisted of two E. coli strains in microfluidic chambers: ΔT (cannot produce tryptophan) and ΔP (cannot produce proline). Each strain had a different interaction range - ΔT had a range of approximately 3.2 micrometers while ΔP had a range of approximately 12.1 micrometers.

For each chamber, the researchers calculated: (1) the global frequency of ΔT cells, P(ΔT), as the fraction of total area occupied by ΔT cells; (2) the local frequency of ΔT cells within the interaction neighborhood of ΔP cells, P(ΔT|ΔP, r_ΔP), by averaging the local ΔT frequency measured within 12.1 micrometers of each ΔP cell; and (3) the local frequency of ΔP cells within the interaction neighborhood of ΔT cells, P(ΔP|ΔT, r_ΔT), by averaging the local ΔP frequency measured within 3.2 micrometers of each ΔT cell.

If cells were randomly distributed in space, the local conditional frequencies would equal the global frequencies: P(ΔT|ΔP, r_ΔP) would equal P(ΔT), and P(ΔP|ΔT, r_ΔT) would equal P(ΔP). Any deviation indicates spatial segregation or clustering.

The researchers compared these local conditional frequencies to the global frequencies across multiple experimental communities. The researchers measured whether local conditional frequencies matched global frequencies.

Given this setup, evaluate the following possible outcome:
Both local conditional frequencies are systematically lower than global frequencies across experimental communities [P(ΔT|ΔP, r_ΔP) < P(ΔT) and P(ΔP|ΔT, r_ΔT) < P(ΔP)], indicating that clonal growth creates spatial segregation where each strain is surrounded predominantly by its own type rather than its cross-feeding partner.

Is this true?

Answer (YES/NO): YES